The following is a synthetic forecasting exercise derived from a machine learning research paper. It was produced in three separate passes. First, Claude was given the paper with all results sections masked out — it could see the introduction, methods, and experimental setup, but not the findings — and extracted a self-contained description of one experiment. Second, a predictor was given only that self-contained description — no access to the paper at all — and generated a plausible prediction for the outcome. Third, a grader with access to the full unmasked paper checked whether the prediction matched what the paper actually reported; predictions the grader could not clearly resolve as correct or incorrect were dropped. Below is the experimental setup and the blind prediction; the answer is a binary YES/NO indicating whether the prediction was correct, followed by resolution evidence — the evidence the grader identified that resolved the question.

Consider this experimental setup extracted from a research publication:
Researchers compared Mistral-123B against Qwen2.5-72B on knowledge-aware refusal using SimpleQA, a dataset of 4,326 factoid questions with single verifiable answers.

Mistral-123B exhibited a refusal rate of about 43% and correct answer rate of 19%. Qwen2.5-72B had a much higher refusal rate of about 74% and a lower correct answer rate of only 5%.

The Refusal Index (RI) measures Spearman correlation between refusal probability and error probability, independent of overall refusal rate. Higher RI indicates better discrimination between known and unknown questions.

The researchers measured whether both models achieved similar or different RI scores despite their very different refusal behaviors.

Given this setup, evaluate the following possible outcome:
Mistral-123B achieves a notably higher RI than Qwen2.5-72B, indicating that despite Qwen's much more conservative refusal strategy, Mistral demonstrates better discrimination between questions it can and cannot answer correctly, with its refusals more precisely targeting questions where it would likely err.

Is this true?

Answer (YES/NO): NO